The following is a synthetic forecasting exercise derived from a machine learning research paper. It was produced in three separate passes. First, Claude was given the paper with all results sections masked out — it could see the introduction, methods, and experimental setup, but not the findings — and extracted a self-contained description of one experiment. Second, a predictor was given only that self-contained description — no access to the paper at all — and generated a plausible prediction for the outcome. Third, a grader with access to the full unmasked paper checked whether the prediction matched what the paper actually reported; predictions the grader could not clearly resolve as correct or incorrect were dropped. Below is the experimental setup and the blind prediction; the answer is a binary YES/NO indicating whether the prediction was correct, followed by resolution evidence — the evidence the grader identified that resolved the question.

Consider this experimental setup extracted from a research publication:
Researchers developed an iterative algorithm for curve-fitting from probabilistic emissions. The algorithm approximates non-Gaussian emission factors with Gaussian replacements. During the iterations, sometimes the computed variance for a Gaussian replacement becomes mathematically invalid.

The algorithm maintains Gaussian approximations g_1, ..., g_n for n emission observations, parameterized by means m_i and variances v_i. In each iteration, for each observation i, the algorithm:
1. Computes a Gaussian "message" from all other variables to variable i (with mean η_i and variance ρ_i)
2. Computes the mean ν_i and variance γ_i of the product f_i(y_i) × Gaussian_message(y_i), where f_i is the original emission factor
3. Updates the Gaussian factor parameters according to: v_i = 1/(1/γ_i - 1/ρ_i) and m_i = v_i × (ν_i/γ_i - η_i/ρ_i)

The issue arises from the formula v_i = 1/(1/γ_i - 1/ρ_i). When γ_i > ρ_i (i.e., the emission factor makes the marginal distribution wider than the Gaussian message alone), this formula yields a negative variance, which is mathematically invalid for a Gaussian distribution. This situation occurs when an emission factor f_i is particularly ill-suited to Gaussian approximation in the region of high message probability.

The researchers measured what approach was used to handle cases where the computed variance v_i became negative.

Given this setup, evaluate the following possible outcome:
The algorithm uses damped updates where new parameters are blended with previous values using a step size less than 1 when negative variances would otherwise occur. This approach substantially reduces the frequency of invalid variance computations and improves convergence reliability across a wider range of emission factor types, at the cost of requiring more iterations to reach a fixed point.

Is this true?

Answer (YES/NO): NO